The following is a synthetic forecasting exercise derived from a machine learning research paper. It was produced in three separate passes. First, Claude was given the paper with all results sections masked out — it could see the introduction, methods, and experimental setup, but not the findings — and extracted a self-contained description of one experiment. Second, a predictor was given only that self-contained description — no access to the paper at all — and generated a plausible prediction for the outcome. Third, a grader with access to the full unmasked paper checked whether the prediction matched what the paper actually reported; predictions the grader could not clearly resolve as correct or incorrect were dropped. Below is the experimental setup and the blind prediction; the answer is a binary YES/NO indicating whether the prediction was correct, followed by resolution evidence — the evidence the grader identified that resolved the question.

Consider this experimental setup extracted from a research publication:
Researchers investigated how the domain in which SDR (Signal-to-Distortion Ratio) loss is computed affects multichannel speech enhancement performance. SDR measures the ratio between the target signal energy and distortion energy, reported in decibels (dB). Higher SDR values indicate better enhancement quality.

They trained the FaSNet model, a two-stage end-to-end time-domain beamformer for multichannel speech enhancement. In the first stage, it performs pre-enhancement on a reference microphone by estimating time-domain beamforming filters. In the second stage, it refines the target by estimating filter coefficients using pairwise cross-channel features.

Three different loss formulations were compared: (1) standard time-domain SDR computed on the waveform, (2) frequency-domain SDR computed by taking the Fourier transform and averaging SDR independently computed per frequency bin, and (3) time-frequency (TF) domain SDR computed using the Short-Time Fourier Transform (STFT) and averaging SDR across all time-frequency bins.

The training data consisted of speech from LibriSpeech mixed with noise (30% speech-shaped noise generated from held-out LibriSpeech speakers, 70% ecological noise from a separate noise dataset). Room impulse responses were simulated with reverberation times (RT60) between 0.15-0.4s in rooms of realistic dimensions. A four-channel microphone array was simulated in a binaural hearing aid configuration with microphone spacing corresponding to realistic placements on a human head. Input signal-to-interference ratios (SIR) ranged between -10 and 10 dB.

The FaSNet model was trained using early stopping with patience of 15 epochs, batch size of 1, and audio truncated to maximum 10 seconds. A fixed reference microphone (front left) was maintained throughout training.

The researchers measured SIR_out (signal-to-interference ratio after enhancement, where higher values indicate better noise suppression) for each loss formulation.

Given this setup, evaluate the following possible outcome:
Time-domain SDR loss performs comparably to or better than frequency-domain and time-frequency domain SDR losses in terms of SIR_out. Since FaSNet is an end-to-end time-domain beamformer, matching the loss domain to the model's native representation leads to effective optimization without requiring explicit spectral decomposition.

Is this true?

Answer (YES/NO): YES